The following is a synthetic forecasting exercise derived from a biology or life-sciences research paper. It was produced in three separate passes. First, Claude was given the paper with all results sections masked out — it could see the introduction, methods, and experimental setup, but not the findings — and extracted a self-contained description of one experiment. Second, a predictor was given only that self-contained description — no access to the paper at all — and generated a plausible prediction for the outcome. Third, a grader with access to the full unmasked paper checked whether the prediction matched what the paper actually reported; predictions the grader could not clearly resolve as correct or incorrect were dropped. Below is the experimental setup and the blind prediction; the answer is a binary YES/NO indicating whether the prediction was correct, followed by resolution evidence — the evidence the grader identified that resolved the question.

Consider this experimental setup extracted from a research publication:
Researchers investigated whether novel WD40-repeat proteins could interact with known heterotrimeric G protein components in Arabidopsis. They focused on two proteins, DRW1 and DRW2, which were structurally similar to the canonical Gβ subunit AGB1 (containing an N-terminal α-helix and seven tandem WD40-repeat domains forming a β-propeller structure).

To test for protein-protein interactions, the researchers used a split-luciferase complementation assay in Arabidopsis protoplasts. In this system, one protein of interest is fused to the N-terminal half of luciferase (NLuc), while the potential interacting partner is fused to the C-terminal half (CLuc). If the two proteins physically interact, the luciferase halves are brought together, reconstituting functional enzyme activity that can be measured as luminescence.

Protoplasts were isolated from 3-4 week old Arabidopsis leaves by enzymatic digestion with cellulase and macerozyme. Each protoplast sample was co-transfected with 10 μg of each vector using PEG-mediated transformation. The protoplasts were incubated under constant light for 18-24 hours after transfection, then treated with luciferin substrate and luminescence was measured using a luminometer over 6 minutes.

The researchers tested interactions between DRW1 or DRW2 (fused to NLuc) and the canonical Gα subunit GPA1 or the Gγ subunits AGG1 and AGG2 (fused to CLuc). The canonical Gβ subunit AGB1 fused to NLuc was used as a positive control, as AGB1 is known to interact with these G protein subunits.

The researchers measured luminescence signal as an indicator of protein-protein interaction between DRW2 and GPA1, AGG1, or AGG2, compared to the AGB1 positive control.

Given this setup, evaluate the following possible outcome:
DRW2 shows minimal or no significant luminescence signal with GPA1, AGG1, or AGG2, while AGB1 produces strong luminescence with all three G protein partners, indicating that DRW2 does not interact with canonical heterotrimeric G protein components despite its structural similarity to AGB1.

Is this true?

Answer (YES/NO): NO